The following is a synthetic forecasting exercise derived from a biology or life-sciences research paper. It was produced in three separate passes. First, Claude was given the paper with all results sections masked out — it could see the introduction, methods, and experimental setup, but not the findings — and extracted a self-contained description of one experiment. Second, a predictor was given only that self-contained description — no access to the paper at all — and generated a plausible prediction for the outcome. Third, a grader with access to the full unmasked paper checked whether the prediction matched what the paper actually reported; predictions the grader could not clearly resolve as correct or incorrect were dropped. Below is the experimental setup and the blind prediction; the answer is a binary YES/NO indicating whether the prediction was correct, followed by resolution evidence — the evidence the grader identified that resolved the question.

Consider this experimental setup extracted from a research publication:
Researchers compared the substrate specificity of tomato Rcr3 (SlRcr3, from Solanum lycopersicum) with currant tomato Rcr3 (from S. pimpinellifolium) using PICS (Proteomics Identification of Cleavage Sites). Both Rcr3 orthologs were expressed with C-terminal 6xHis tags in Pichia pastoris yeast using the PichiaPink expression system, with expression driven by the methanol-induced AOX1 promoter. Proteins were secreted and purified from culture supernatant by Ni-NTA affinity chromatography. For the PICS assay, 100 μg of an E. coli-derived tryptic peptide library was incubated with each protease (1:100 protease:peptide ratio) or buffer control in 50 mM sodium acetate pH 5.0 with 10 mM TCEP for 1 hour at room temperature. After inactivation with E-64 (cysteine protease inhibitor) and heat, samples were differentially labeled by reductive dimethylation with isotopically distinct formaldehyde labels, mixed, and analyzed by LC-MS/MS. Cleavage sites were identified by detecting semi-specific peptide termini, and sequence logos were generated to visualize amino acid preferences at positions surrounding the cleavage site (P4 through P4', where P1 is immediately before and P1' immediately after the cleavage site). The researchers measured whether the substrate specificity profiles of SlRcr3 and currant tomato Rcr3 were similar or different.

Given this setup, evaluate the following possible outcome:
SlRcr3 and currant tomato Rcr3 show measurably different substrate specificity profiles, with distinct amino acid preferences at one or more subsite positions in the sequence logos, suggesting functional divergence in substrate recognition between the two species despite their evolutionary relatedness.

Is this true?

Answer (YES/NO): NO